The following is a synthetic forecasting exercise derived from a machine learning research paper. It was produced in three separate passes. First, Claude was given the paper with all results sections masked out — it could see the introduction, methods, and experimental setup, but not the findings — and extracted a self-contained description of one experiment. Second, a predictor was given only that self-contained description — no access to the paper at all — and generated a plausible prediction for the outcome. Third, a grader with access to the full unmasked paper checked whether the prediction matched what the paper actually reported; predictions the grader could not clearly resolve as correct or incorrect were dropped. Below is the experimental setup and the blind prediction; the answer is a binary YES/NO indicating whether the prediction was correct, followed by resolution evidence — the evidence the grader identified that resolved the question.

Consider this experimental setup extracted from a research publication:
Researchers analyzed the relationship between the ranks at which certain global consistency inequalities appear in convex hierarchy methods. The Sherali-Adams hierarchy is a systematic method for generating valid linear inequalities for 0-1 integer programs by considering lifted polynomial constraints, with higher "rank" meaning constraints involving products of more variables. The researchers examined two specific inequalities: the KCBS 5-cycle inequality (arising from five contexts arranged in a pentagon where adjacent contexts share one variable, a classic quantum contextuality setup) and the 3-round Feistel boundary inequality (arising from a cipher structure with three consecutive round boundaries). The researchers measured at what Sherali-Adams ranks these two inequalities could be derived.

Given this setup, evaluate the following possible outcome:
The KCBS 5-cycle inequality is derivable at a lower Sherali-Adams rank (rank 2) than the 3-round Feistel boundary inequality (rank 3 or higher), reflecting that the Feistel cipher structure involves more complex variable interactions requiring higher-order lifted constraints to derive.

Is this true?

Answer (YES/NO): YES